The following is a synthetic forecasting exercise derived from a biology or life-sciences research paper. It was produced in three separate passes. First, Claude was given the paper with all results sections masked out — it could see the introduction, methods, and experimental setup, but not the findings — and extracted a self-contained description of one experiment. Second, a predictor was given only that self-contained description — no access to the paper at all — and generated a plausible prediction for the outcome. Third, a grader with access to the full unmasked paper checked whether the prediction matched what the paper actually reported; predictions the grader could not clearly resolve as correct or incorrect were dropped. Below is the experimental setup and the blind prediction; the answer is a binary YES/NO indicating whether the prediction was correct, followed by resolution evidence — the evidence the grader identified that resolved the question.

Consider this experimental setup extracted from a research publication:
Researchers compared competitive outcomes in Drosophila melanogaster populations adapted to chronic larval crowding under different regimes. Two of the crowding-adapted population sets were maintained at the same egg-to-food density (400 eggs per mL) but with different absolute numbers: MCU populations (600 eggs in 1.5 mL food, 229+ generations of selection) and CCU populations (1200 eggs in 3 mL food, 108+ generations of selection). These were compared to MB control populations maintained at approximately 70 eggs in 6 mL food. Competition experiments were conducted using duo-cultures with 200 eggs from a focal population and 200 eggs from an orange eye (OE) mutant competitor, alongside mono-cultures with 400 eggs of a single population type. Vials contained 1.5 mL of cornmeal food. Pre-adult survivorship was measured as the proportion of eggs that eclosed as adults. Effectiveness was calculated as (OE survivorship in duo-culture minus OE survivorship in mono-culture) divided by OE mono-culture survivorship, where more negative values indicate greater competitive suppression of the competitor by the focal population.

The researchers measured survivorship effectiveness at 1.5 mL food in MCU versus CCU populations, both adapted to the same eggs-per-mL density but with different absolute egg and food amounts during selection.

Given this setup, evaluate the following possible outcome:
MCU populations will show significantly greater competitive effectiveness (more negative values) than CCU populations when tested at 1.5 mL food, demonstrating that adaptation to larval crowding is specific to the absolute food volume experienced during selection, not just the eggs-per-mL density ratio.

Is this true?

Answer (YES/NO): YES